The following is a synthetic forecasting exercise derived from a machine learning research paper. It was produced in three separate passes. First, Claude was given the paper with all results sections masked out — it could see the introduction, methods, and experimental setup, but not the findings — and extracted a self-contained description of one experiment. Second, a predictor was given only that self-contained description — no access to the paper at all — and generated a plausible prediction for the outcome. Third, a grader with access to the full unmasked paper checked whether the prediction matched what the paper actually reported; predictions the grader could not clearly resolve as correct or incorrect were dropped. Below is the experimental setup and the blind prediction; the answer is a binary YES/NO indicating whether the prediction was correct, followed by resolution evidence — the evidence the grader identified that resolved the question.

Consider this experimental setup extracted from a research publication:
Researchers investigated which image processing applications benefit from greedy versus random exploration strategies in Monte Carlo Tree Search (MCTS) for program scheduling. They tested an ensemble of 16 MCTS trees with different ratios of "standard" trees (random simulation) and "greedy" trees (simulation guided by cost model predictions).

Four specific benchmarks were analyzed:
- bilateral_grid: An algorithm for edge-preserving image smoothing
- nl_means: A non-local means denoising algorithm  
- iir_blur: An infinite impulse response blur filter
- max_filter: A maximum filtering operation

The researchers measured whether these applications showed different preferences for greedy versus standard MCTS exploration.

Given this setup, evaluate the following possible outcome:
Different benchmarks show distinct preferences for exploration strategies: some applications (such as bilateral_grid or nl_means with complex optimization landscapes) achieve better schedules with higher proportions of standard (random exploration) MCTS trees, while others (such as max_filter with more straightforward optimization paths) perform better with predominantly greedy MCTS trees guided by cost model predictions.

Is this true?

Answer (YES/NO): NO